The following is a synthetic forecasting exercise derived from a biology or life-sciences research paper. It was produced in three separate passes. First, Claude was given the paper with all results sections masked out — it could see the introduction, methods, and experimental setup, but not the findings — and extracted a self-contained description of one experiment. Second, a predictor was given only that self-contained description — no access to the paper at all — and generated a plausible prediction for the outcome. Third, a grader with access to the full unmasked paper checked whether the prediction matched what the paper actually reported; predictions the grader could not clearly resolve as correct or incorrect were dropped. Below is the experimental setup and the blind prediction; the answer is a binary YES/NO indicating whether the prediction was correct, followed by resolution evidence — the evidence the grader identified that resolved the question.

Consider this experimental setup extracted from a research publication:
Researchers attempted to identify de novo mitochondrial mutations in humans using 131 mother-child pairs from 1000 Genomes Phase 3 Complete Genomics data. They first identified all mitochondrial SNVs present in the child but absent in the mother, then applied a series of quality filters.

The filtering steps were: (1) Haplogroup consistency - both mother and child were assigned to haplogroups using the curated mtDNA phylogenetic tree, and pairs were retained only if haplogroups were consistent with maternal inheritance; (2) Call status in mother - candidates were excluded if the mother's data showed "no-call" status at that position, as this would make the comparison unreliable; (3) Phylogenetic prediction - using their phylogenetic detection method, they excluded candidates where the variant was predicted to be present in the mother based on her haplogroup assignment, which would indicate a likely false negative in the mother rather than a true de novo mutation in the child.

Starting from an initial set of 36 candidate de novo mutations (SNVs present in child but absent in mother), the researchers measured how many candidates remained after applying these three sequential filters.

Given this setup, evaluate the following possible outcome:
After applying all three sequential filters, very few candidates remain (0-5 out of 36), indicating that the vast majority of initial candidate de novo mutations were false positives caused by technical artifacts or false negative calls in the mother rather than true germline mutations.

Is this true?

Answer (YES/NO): NO